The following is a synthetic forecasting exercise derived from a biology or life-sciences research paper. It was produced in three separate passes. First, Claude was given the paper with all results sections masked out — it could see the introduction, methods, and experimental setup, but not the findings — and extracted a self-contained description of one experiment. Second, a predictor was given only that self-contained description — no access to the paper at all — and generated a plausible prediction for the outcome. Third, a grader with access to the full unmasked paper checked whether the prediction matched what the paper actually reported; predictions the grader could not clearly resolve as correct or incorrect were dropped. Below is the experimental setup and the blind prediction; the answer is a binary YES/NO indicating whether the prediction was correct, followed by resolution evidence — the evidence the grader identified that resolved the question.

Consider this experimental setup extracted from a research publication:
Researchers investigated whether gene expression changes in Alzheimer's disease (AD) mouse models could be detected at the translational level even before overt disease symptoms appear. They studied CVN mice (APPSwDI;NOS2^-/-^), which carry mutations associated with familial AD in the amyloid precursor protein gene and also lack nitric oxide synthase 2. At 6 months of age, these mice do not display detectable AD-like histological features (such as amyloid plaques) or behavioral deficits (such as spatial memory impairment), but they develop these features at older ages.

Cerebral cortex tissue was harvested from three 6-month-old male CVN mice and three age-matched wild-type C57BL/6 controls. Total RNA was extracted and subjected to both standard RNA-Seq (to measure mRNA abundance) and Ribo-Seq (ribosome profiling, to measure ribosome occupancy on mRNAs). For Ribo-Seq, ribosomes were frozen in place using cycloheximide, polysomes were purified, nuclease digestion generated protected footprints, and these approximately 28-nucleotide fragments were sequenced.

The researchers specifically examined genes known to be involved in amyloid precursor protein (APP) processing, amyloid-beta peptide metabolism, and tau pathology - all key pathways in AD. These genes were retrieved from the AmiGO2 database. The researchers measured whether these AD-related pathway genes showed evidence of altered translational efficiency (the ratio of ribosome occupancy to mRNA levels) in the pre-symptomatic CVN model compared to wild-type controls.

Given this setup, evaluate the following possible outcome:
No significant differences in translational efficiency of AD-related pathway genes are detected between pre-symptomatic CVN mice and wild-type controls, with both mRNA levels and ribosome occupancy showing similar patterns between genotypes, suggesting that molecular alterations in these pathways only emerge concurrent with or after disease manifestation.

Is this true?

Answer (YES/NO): NO